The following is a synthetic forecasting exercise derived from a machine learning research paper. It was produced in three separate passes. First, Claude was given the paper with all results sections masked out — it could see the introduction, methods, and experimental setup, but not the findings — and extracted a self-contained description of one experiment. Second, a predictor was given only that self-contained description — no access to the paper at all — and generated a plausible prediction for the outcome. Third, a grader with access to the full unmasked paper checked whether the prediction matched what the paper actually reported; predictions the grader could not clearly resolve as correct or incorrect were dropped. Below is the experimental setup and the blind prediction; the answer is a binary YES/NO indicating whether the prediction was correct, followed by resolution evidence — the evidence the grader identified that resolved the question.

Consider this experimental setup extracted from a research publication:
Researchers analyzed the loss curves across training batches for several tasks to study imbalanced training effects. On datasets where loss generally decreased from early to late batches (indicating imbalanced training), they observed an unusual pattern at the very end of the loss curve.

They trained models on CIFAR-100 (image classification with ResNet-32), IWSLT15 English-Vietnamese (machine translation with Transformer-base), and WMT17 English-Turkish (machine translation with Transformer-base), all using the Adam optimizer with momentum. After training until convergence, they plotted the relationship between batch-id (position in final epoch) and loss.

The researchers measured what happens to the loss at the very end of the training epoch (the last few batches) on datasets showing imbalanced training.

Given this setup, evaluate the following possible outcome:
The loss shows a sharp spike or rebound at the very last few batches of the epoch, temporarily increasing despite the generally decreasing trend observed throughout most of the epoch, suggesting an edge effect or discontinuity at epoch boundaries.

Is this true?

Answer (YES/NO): YES